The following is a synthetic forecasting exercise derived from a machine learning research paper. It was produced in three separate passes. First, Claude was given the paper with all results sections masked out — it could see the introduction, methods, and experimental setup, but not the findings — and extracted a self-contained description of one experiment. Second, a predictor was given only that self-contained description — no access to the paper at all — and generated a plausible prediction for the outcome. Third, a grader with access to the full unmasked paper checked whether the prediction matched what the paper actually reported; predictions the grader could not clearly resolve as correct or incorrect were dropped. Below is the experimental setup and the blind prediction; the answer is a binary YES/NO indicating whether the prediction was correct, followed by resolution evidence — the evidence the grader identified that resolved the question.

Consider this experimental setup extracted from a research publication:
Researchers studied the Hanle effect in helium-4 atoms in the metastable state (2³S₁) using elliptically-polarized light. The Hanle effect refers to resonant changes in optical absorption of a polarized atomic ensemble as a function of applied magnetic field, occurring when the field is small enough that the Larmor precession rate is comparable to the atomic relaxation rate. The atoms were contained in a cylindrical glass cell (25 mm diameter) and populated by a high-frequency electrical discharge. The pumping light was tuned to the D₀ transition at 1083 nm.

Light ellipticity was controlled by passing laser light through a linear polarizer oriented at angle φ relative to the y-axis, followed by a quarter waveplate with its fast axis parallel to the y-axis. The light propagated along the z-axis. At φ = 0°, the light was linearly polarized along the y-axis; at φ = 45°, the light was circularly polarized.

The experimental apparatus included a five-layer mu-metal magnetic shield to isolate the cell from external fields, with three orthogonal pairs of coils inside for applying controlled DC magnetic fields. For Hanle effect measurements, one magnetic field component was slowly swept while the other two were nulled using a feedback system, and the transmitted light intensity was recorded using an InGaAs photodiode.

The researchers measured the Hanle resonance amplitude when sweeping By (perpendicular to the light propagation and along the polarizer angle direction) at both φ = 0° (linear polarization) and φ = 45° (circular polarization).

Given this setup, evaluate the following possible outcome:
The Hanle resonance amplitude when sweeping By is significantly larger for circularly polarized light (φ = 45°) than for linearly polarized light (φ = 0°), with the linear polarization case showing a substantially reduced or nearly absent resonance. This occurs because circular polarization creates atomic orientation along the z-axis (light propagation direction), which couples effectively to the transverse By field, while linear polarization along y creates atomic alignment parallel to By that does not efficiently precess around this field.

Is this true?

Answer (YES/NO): YES